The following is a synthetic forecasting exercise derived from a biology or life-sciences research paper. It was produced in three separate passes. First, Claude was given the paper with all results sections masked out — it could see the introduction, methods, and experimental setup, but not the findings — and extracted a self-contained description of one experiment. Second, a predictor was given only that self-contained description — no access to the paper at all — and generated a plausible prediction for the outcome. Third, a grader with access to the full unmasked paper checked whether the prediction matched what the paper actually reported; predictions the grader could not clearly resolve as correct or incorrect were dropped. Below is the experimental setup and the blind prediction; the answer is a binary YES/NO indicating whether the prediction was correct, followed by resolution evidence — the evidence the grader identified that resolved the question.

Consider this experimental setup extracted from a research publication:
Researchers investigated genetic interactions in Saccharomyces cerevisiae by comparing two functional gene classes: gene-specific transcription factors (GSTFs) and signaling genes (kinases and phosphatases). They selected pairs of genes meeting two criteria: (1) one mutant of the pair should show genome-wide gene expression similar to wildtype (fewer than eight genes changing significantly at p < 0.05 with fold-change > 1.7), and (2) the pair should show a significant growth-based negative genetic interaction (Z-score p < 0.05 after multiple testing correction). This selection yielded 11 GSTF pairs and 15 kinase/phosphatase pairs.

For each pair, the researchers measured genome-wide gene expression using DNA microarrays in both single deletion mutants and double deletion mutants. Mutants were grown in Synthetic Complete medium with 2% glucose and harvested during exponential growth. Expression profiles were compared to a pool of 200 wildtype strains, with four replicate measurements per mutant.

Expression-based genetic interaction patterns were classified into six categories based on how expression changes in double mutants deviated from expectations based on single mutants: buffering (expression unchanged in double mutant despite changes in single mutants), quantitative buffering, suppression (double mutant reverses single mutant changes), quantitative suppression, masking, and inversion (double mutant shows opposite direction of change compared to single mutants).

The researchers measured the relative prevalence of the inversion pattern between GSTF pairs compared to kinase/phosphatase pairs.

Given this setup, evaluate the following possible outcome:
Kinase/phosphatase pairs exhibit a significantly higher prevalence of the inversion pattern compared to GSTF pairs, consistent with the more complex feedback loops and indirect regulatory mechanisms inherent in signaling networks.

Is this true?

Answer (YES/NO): NO